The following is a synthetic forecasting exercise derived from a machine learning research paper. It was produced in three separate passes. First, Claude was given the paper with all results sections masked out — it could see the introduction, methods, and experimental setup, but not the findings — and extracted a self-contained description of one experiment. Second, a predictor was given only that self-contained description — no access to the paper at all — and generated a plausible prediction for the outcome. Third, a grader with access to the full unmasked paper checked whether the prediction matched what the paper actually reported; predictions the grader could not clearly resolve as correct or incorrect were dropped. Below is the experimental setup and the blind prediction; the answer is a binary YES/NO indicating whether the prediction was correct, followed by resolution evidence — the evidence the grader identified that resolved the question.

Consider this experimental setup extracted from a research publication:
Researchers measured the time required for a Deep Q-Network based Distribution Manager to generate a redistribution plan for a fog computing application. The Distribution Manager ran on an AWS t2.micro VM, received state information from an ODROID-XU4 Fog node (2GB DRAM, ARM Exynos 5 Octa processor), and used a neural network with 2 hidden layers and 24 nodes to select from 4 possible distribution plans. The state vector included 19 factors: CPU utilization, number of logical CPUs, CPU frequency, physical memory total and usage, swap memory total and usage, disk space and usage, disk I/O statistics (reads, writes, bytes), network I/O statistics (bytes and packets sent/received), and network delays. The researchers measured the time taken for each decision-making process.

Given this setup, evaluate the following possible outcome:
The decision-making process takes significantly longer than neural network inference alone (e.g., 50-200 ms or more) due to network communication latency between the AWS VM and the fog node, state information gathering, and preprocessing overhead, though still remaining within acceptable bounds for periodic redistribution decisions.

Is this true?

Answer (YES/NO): YES